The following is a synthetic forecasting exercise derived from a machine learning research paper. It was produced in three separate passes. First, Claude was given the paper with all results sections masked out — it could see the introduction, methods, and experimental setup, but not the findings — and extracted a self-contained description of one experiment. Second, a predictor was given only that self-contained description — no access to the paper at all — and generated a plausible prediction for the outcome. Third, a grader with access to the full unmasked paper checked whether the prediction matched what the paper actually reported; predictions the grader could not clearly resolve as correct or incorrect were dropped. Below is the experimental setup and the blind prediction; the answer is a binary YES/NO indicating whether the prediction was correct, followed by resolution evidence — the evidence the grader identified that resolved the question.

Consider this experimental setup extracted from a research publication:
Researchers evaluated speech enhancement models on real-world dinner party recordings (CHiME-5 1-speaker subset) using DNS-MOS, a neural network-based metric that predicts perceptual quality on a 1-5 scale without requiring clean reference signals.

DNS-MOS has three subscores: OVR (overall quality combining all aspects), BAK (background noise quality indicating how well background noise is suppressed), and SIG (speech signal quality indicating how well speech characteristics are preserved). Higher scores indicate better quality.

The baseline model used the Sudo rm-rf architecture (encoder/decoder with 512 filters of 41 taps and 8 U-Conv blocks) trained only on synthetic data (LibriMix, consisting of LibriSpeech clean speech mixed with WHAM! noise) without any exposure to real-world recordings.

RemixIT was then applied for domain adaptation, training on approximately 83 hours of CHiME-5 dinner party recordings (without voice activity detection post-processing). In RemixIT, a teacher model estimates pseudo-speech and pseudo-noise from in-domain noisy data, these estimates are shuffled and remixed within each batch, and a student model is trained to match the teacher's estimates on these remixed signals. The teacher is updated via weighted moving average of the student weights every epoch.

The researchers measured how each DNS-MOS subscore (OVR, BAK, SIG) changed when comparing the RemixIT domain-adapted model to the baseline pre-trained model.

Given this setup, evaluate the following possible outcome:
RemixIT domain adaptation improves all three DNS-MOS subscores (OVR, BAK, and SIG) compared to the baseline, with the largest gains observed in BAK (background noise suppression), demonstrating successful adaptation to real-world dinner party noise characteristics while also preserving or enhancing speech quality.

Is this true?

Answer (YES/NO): NO